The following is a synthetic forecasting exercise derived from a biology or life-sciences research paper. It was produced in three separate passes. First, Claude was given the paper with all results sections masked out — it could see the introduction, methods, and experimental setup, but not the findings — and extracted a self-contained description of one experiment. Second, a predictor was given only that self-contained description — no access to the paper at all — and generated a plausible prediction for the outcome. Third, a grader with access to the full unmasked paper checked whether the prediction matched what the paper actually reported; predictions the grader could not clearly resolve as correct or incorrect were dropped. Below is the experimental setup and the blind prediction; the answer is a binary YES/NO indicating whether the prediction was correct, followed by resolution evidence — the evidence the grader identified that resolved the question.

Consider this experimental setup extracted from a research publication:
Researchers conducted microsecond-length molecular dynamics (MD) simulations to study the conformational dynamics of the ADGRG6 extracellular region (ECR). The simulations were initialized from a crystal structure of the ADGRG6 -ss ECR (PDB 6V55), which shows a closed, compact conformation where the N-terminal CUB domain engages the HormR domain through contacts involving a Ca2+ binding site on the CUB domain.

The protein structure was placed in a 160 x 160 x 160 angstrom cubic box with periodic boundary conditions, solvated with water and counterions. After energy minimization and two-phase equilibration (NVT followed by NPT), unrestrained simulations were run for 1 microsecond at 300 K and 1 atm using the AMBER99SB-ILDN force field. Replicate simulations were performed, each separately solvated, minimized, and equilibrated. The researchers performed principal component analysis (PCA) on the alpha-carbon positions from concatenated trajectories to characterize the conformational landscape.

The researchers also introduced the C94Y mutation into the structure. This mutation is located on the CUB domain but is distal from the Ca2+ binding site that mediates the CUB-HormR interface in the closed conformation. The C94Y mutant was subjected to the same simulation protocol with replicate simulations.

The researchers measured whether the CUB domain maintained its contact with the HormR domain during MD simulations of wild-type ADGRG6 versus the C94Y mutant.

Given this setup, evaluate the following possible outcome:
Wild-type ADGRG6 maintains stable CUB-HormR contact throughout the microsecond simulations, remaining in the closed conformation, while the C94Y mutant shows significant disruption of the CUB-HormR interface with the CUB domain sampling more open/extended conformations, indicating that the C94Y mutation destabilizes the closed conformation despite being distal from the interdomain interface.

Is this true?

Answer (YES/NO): YES